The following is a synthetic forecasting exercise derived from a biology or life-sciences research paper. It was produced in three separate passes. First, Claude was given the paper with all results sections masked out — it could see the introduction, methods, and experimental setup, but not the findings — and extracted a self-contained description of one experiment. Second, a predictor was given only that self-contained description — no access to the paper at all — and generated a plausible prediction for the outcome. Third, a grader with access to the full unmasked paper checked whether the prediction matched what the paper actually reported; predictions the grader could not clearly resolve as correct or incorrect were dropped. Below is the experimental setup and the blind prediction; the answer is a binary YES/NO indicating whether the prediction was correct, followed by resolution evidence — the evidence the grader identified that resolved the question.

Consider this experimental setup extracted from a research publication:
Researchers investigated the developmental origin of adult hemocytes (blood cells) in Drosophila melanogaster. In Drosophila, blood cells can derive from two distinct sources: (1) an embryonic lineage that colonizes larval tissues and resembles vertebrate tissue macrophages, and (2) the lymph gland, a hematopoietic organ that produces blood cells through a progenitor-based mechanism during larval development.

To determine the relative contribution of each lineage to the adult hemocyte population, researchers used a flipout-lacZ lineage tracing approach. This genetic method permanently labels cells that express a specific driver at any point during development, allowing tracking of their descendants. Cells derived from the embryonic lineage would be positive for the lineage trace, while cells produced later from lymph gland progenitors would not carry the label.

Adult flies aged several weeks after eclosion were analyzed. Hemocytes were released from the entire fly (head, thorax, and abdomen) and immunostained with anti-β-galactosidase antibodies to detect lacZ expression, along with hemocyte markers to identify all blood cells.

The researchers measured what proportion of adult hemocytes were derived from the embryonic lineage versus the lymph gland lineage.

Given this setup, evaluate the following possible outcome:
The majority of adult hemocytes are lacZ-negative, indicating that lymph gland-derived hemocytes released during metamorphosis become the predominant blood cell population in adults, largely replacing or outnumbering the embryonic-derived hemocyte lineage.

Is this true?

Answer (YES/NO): NO